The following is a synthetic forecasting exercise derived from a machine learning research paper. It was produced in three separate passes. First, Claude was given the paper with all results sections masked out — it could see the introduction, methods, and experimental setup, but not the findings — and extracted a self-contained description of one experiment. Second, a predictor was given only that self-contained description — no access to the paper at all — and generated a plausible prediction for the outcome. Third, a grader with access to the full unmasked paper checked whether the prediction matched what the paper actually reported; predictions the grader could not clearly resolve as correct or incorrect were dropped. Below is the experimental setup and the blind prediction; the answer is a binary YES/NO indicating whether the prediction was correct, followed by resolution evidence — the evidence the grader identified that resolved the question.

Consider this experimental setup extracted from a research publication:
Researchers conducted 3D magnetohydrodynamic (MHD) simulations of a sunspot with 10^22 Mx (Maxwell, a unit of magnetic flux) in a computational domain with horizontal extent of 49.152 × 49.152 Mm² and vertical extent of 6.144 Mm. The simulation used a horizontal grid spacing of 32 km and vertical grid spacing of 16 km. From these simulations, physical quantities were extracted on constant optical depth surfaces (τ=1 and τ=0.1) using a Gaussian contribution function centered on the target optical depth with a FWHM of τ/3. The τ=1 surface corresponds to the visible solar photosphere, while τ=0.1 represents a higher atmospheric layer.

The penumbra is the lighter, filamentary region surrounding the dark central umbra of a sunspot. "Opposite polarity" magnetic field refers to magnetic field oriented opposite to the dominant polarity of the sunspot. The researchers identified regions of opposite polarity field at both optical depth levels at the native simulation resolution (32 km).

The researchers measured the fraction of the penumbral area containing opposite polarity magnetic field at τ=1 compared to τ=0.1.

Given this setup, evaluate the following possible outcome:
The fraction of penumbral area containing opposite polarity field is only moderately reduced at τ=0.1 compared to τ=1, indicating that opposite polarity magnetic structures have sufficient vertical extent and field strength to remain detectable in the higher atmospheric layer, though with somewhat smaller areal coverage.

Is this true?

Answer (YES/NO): NO